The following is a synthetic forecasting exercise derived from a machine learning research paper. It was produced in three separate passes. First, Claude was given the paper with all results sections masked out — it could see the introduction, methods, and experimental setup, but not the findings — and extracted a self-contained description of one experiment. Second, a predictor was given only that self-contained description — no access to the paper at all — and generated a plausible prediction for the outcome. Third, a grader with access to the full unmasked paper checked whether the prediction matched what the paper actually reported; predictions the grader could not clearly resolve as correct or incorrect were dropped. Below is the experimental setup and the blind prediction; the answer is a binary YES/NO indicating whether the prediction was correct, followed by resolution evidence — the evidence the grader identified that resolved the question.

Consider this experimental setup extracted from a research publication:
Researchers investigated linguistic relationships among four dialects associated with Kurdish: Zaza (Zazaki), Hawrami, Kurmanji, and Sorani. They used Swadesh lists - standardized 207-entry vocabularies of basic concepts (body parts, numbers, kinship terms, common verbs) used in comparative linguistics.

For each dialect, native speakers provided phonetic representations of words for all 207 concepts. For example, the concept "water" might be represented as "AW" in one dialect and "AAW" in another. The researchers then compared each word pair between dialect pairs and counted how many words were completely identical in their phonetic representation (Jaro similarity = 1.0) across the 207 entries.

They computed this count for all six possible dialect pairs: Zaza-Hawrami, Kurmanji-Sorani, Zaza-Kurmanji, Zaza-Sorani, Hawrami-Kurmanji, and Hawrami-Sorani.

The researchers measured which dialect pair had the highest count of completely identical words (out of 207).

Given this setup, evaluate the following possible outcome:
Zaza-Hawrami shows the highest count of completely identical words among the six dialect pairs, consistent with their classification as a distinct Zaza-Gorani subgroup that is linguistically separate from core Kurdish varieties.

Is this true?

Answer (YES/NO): NO